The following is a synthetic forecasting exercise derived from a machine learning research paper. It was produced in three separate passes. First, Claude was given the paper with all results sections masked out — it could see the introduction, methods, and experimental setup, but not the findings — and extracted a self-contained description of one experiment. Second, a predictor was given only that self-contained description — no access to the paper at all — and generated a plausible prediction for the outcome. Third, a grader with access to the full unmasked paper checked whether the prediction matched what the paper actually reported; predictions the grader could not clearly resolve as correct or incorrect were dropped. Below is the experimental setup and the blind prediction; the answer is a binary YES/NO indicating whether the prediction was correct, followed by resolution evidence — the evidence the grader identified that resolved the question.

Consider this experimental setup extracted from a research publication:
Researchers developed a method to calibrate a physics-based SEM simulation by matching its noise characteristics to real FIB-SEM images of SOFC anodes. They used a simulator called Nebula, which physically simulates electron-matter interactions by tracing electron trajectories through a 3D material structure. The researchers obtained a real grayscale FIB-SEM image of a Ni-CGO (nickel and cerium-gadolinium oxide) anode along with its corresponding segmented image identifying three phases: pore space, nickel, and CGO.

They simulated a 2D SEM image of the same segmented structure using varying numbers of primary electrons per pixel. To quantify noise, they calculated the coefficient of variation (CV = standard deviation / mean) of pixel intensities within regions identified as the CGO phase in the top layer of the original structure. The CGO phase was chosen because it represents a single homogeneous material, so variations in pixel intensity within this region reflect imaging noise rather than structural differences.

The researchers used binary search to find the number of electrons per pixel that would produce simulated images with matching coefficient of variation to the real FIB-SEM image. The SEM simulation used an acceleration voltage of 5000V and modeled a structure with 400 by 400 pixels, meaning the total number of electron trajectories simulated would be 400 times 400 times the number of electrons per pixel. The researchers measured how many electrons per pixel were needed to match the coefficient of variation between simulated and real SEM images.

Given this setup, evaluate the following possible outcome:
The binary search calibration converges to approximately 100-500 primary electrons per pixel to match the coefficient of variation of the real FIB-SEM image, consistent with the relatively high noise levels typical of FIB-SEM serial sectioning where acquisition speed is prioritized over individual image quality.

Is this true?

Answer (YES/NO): NO